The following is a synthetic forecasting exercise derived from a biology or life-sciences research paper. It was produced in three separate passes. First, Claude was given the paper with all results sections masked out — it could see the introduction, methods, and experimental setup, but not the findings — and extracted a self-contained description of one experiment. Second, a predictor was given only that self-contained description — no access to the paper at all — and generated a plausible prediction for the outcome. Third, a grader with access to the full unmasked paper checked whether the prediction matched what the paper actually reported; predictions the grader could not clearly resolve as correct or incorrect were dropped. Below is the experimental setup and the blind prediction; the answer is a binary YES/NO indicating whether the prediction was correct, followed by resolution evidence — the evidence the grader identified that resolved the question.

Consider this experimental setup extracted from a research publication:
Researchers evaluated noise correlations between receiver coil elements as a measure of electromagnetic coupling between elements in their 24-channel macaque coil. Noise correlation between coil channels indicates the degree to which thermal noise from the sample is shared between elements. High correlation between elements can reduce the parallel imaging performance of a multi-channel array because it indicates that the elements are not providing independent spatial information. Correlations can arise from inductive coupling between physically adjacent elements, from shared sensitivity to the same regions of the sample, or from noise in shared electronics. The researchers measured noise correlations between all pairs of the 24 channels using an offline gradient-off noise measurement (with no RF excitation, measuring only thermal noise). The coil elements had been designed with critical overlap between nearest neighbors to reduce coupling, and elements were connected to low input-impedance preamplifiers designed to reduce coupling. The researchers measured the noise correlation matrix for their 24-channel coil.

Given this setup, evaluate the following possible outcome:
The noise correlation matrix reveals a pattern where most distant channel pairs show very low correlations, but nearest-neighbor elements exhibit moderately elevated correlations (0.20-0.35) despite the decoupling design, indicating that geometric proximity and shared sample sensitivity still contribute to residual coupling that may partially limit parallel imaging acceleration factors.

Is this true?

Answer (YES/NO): NO